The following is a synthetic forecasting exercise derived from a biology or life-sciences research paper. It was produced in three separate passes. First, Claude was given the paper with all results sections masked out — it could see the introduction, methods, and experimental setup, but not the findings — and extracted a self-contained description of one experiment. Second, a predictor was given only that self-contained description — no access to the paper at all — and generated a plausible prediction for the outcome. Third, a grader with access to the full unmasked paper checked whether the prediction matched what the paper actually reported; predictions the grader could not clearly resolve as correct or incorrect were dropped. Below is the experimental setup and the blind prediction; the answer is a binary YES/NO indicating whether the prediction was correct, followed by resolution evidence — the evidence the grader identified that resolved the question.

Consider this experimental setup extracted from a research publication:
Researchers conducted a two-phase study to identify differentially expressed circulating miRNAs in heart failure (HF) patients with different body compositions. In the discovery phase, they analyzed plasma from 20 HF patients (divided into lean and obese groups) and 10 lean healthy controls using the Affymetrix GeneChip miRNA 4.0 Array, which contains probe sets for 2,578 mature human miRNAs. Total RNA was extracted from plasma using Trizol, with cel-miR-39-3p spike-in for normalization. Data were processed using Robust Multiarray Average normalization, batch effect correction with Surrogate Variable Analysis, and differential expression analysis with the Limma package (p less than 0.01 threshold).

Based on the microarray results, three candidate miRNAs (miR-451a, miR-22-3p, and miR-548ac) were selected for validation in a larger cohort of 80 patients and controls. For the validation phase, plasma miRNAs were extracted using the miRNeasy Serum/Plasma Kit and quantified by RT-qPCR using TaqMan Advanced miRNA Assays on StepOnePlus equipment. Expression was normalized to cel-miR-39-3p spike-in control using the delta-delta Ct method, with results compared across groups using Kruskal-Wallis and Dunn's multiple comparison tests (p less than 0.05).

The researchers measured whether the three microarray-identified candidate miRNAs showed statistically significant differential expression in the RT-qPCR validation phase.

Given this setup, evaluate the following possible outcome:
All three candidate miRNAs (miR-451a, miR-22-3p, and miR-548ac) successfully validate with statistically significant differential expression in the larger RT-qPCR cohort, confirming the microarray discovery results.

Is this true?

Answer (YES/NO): NO